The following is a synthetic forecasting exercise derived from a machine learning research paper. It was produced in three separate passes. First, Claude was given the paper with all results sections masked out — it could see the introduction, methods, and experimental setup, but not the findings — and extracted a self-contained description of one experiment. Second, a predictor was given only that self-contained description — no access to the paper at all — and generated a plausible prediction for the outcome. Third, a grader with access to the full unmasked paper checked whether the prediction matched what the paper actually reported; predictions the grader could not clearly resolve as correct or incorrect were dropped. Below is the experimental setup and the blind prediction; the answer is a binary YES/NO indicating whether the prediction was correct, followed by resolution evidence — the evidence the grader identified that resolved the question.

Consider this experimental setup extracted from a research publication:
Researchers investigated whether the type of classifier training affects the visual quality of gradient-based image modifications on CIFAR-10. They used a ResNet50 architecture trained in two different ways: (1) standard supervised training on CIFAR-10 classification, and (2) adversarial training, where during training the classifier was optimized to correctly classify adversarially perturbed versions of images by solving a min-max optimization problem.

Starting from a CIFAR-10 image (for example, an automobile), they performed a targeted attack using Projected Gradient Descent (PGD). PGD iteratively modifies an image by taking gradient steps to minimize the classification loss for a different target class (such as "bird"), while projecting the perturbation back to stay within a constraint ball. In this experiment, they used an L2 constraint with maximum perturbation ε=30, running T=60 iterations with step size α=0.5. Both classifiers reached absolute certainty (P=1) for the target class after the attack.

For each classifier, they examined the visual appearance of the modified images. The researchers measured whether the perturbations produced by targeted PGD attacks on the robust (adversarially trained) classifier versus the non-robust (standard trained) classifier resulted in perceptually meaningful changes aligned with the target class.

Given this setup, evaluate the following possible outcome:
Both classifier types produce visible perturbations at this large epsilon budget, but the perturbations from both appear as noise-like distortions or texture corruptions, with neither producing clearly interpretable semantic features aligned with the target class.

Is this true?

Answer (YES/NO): NO